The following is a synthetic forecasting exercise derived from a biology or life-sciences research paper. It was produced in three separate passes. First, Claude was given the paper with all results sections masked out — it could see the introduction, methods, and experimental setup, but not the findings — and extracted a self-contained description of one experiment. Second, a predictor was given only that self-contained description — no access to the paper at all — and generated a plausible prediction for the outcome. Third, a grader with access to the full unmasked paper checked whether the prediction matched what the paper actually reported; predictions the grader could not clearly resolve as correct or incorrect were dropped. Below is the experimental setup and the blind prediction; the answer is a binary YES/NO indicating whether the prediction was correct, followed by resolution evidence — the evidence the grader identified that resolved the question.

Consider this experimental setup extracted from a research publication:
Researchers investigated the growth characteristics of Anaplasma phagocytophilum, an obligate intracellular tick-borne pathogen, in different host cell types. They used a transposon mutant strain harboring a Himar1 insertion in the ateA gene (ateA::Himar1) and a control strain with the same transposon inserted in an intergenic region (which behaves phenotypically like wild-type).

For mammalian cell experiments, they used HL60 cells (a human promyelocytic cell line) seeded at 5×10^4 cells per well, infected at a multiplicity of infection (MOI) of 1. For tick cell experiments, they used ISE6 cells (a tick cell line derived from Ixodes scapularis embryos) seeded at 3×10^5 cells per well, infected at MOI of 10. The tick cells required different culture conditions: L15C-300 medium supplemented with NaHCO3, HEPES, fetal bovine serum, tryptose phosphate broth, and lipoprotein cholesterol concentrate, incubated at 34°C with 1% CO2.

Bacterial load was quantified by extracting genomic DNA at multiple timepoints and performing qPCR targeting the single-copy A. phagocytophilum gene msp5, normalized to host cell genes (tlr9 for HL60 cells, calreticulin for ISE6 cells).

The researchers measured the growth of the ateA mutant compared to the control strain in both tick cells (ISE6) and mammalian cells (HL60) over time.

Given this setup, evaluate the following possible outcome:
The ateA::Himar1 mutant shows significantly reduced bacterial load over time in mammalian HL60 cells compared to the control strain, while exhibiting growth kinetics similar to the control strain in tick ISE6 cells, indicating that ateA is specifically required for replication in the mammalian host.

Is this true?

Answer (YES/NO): NO